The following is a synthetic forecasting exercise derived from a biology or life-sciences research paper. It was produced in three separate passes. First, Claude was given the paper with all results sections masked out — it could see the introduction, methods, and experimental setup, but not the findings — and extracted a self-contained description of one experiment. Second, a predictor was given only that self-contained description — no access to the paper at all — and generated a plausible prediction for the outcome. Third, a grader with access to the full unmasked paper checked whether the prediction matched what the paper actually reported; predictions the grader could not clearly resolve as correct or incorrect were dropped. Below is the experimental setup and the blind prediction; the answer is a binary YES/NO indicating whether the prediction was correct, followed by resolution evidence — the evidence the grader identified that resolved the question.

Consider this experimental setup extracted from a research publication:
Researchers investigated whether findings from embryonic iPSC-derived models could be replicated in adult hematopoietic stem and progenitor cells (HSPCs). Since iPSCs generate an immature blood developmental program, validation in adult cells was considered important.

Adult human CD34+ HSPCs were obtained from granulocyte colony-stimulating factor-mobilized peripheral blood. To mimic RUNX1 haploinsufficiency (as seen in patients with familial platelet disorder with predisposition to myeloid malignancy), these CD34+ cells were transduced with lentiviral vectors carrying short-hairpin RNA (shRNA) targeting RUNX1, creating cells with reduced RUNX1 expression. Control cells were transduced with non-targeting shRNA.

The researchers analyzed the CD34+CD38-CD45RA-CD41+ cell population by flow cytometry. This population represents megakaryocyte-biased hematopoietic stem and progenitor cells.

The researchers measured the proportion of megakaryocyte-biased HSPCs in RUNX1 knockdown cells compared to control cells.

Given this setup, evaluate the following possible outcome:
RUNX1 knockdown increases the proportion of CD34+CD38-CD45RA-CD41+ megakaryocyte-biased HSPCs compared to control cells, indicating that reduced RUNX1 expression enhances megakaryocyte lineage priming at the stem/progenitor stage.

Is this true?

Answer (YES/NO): NO